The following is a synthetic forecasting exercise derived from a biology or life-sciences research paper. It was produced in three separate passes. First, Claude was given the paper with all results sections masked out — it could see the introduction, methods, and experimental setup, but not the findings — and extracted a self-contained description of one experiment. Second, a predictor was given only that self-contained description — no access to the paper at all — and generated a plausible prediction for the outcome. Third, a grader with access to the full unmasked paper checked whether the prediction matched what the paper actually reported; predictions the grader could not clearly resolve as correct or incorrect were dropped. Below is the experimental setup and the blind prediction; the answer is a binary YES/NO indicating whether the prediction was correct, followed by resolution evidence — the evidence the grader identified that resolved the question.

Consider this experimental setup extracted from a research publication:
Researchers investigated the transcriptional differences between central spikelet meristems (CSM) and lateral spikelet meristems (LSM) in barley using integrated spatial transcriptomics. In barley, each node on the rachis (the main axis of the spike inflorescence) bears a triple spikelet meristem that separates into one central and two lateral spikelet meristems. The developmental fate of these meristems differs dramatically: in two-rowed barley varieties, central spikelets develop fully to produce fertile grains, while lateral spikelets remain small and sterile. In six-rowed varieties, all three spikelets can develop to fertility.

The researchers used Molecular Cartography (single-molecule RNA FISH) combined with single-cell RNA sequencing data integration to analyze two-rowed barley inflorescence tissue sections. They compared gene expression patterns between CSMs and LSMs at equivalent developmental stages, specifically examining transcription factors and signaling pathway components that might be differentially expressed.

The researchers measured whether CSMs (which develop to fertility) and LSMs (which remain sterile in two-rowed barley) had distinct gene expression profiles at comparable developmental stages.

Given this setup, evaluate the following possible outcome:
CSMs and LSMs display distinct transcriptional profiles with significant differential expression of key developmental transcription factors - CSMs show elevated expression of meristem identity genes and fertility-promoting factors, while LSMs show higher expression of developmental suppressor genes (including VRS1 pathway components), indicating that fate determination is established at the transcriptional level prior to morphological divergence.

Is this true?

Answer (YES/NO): NO